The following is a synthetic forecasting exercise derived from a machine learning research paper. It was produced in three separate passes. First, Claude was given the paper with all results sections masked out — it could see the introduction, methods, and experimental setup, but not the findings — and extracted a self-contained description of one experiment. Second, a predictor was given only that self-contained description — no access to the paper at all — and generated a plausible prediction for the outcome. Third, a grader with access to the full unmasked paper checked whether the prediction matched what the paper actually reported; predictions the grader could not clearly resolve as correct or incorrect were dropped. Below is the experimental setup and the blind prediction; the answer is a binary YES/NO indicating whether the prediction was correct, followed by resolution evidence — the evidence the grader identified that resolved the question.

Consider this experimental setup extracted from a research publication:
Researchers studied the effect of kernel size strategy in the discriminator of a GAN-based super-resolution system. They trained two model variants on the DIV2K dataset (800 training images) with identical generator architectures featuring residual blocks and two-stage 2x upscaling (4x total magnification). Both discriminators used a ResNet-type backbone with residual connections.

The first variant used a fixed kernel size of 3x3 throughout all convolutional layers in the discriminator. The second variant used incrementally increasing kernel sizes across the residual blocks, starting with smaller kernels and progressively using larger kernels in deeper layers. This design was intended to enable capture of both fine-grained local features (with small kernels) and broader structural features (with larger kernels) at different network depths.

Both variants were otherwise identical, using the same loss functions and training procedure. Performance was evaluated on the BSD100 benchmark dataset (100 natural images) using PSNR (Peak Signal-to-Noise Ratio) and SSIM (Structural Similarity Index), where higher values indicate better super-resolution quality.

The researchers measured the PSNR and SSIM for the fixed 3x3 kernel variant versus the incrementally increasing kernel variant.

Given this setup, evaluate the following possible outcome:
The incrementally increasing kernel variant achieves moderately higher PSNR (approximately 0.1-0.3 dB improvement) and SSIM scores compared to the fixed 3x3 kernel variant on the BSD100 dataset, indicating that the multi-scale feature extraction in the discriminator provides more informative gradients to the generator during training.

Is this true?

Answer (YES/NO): NO